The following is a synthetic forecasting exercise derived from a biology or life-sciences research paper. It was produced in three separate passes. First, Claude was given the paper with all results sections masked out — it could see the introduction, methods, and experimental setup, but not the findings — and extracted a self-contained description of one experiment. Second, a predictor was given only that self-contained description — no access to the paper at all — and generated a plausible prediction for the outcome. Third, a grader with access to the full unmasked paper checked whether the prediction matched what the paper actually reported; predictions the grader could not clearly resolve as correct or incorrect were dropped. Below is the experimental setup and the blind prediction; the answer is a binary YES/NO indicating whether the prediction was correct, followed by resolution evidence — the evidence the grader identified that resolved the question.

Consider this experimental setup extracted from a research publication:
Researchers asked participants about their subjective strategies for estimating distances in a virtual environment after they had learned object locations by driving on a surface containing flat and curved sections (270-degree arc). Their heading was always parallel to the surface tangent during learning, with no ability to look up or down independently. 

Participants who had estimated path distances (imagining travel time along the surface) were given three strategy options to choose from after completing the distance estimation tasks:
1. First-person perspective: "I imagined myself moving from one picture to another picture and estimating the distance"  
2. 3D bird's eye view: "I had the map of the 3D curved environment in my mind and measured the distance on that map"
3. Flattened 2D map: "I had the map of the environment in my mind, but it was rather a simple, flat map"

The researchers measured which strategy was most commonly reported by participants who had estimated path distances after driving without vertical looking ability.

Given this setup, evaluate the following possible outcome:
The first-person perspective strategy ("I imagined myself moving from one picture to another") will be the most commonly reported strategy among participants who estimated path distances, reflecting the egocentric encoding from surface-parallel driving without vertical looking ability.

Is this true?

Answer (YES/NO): NO